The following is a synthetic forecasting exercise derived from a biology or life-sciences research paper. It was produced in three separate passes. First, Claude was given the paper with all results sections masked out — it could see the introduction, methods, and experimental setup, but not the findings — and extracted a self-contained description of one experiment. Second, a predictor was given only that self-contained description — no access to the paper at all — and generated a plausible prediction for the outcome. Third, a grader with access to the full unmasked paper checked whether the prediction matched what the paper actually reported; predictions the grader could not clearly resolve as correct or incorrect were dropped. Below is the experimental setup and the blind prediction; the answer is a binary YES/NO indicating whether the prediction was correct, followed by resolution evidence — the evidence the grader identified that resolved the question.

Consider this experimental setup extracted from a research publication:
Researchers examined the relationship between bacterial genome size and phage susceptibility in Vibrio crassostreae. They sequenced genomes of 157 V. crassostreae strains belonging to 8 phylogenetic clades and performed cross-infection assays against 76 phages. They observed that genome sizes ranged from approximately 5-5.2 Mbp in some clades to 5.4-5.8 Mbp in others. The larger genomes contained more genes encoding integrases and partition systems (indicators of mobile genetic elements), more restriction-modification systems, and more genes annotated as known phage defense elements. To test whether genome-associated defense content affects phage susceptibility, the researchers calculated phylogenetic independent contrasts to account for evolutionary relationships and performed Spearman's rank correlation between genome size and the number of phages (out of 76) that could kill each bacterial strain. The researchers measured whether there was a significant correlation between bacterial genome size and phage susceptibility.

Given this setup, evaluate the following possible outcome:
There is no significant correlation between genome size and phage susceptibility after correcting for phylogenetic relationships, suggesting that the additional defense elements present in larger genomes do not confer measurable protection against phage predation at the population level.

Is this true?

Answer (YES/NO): NO